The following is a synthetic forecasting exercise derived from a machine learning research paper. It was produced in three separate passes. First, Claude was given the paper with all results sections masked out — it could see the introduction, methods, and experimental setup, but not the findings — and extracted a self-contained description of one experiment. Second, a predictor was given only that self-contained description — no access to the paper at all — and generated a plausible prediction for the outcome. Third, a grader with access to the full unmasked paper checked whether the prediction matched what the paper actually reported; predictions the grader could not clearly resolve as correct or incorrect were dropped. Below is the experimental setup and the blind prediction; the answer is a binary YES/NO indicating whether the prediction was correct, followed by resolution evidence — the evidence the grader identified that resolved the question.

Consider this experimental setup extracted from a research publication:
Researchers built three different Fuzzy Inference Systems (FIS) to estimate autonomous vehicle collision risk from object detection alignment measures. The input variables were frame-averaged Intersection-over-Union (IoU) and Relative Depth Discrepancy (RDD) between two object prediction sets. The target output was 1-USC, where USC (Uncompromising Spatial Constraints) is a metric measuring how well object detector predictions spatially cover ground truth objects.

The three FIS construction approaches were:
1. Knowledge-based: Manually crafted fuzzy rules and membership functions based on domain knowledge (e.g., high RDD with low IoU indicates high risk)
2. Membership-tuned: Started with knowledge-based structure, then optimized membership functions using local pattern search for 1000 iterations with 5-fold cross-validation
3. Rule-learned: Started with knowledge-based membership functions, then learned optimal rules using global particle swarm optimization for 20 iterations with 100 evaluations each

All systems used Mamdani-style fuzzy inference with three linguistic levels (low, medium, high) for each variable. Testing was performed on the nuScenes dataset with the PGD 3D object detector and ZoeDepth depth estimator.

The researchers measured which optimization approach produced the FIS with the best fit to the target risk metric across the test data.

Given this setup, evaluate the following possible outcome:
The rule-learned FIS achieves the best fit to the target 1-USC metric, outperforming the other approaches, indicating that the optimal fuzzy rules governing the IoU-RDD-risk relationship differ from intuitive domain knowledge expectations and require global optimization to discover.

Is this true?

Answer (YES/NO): YES